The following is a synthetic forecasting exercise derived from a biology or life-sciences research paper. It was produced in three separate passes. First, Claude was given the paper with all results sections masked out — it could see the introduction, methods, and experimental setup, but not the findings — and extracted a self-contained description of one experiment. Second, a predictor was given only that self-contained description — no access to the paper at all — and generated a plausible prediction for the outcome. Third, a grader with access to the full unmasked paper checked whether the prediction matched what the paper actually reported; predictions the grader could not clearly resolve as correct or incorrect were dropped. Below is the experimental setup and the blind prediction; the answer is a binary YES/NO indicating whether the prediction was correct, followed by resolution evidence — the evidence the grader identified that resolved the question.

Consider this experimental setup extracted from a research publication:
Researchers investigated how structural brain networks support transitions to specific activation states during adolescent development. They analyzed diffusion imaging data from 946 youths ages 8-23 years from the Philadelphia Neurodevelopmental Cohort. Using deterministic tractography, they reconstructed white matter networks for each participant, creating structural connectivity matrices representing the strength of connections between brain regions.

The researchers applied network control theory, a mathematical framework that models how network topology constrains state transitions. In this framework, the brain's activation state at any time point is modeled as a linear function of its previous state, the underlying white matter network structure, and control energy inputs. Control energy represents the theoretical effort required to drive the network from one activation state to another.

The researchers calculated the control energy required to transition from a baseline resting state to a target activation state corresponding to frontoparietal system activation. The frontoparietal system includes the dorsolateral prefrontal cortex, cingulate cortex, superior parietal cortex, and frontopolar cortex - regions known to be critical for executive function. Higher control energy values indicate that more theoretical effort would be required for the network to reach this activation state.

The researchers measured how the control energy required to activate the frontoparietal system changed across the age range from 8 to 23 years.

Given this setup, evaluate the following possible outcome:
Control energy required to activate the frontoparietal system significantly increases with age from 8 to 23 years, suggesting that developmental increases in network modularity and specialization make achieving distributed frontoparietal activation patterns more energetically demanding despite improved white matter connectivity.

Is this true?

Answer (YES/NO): NO